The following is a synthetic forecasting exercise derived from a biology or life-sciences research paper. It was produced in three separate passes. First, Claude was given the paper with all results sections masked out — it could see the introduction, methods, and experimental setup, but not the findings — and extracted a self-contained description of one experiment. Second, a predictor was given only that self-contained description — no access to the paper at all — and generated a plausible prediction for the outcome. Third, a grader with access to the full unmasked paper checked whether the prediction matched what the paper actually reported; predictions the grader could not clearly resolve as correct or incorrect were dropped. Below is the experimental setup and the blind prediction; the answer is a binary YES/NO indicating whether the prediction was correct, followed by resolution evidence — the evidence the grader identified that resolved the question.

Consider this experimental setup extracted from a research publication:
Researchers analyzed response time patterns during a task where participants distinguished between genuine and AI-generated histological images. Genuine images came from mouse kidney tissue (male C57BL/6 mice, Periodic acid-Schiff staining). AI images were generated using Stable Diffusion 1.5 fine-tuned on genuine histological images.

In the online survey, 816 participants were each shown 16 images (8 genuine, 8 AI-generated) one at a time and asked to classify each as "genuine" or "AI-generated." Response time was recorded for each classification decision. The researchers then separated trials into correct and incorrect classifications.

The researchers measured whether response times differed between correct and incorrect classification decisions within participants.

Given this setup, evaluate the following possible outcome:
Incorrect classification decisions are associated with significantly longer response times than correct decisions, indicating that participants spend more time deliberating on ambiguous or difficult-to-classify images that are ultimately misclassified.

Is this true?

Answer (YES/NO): YES